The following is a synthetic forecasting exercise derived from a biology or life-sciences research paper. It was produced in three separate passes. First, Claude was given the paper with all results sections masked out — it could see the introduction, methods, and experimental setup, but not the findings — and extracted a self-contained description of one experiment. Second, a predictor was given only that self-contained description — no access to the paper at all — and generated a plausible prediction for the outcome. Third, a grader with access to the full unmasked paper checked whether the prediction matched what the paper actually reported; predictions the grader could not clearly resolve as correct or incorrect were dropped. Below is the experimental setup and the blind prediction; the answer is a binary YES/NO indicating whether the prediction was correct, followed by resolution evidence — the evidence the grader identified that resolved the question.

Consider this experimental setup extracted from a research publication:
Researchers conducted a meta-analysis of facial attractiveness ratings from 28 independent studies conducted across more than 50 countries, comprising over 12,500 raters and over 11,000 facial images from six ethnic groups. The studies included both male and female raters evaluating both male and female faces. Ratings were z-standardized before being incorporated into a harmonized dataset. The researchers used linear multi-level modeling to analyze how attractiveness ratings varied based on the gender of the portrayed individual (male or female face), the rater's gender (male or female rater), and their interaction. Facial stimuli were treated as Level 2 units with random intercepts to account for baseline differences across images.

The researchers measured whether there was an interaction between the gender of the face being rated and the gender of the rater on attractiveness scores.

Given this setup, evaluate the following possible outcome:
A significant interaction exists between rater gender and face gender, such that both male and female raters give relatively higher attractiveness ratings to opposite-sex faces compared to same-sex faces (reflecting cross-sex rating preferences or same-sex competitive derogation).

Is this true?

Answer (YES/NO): NO